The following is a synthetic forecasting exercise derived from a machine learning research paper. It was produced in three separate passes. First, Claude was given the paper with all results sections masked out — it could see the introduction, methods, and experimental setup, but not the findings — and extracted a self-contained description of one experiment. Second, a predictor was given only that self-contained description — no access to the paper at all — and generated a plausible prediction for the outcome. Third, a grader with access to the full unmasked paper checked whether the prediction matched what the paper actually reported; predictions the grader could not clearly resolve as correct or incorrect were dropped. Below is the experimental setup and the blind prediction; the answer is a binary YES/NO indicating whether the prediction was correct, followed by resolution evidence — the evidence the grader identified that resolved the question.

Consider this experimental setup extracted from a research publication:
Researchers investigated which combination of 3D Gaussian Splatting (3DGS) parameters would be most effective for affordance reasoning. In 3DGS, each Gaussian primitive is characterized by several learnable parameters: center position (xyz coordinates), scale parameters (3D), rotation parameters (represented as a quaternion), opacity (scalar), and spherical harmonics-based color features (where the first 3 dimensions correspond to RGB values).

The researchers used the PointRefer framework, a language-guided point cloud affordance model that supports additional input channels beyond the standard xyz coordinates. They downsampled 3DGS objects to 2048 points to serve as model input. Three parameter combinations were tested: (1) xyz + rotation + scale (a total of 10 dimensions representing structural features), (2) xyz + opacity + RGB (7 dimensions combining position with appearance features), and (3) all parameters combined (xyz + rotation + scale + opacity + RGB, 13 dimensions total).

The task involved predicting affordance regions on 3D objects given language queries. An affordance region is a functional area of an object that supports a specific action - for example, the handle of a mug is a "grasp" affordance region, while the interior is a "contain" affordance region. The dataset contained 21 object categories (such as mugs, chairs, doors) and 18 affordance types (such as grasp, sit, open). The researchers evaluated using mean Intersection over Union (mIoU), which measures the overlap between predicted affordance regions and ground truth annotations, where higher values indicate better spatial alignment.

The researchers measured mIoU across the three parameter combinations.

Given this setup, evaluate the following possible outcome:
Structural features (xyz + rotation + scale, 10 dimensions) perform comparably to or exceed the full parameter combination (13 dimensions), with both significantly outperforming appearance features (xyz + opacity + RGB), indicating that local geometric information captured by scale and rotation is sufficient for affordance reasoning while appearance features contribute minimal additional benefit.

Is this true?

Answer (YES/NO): YES